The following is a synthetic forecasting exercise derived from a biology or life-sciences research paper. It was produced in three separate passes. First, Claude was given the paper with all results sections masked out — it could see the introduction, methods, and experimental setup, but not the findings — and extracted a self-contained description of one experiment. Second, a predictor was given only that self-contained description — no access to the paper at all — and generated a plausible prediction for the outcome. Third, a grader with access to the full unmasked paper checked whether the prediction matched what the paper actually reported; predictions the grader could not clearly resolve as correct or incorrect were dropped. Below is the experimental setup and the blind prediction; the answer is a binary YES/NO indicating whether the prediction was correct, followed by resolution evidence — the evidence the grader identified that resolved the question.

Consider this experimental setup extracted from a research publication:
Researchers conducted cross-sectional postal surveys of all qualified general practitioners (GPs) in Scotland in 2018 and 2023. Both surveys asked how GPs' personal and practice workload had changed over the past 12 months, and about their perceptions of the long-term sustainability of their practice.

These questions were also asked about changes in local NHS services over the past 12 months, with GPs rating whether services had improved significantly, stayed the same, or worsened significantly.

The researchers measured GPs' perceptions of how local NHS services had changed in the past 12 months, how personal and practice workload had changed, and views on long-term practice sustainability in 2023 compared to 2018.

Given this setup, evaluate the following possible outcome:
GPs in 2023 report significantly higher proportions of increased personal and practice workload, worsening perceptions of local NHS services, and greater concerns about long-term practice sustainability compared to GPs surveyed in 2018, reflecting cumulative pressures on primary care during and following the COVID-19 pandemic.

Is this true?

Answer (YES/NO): YES